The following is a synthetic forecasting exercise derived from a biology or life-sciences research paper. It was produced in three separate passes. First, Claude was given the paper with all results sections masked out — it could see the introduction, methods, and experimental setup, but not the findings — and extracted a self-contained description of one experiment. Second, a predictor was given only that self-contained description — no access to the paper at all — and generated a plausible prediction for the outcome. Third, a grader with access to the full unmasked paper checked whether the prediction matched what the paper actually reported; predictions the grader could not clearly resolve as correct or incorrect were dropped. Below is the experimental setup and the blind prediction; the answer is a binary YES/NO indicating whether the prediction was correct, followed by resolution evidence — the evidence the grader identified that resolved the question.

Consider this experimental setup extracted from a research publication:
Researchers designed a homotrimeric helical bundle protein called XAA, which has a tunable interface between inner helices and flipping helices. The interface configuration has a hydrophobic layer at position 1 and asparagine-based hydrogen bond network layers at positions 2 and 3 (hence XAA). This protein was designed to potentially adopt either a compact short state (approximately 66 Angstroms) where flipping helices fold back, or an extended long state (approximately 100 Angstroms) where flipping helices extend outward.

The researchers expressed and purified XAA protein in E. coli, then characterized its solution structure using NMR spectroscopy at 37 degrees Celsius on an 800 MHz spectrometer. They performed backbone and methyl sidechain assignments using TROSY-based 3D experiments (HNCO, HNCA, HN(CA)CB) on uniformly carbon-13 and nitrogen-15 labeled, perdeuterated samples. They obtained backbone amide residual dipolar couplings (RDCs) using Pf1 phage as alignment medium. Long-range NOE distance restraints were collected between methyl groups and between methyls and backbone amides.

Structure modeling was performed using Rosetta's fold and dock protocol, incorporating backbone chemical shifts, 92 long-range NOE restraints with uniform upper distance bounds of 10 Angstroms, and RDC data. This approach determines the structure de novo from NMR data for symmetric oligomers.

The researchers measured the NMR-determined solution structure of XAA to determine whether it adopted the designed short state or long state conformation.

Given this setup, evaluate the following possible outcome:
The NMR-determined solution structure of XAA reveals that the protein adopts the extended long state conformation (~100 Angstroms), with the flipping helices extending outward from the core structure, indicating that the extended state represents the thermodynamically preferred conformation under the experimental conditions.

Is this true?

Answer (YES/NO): NO